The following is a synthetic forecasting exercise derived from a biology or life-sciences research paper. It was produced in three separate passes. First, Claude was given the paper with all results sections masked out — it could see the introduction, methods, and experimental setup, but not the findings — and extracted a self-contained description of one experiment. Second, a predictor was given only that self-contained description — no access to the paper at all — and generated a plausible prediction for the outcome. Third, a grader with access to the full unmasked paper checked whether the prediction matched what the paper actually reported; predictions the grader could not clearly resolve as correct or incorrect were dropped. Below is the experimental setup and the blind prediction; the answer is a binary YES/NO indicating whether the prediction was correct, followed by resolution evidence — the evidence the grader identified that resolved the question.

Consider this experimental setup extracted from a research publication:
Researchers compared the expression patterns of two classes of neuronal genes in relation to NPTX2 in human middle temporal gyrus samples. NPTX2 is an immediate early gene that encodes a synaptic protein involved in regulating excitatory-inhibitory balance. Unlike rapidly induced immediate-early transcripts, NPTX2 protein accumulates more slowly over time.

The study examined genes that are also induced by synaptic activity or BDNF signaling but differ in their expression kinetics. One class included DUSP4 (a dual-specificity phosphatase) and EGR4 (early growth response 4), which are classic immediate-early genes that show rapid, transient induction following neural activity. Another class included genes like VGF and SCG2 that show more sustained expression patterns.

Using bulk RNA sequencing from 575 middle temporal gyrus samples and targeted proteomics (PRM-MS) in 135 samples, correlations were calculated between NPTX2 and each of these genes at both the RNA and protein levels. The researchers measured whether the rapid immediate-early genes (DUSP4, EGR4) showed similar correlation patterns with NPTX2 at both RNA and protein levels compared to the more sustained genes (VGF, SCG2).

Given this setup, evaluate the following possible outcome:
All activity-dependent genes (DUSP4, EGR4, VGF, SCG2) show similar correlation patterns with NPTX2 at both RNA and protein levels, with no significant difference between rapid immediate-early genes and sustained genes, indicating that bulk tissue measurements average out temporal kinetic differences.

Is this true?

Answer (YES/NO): NO